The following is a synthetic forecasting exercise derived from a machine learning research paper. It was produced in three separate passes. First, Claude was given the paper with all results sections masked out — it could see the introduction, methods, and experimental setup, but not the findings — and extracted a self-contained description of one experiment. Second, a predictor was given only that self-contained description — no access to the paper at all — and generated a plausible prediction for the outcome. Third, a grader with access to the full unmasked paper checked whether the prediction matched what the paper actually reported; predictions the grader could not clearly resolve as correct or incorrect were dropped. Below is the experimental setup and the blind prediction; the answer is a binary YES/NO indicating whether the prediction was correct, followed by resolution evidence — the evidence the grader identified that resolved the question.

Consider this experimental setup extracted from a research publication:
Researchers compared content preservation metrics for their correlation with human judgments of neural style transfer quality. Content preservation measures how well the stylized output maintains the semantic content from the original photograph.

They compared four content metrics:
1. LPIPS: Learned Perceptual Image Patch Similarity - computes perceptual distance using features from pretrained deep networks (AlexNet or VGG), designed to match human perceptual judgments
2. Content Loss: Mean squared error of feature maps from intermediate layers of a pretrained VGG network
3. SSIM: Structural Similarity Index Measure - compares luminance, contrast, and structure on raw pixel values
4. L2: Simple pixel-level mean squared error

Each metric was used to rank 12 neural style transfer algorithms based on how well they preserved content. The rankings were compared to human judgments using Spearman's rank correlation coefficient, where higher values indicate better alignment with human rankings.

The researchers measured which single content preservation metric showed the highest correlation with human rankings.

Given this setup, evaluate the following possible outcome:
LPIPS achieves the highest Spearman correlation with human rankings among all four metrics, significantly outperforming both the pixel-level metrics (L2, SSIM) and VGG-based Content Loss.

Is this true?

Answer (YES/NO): NO